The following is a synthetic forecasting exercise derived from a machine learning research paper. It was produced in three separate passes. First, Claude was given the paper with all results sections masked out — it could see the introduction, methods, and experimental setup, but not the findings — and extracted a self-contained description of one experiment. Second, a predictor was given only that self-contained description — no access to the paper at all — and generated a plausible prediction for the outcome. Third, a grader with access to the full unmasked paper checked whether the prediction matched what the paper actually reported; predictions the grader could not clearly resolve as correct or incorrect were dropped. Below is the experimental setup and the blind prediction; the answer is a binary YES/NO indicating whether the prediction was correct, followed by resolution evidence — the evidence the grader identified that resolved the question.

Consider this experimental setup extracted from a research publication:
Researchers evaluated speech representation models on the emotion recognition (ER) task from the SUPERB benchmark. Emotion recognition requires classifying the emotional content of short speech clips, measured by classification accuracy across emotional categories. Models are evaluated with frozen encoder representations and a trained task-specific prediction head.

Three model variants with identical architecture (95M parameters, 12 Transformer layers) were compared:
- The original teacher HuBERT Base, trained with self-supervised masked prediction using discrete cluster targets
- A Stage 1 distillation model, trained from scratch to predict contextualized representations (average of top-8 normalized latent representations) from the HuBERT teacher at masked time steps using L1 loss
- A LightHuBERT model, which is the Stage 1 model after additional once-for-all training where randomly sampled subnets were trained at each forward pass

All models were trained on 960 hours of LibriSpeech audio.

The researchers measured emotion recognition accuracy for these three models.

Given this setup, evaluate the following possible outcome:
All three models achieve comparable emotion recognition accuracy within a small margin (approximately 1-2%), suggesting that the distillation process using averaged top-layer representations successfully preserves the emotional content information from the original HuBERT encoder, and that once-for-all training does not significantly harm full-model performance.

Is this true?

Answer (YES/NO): NO